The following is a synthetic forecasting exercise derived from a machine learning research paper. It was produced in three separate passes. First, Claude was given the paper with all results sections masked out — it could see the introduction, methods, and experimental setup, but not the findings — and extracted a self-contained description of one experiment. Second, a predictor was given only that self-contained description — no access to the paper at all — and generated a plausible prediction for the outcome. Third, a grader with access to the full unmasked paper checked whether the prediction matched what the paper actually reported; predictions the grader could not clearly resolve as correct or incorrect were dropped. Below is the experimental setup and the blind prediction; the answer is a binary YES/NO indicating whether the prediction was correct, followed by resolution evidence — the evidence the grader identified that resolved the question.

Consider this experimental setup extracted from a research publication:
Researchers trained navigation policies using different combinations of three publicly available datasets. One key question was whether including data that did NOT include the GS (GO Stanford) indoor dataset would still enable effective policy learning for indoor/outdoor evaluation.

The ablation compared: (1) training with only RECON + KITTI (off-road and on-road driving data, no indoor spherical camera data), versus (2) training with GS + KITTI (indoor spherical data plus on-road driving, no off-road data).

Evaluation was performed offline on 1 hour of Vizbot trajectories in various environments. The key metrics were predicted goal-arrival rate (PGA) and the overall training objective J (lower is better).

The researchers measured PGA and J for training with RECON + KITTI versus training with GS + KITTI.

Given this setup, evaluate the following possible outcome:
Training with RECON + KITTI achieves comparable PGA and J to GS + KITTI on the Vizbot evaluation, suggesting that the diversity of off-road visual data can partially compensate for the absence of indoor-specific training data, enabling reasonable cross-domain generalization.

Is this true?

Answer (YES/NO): NO